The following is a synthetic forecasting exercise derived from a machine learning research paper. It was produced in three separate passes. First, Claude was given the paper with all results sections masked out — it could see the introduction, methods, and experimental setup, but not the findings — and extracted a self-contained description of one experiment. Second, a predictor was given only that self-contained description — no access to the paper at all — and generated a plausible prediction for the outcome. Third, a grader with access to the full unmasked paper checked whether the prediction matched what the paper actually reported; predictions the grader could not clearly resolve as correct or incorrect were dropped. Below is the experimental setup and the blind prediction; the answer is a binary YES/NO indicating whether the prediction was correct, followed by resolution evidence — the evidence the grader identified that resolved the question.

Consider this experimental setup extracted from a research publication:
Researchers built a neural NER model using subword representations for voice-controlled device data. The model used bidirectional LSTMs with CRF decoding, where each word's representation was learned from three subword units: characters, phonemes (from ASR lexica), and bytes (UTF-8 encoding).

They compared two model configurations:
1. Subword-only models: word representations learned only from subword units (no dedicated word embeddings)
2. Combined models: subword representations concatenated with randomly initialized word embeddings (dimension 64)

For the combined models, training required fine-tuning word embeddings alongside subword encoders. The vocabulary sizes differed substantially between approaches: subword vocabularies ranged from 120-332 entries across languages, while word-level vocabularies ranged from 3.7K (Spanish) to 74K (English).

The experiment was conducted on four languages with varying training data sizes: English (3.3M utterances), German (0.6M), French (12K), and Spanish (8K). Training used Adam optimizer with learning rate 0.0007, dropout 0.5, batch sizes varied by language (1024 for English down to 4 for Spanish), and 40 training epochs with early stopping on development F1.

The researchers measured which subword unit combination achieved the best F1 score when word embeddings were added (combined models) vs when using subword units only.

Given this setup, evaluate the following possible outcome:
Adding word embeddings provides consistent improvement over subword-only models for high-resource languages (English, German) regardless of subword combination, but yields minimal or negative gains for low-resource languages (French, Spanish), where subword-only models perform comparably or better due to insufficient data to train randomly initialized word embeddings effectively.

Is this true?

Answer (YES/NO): NO